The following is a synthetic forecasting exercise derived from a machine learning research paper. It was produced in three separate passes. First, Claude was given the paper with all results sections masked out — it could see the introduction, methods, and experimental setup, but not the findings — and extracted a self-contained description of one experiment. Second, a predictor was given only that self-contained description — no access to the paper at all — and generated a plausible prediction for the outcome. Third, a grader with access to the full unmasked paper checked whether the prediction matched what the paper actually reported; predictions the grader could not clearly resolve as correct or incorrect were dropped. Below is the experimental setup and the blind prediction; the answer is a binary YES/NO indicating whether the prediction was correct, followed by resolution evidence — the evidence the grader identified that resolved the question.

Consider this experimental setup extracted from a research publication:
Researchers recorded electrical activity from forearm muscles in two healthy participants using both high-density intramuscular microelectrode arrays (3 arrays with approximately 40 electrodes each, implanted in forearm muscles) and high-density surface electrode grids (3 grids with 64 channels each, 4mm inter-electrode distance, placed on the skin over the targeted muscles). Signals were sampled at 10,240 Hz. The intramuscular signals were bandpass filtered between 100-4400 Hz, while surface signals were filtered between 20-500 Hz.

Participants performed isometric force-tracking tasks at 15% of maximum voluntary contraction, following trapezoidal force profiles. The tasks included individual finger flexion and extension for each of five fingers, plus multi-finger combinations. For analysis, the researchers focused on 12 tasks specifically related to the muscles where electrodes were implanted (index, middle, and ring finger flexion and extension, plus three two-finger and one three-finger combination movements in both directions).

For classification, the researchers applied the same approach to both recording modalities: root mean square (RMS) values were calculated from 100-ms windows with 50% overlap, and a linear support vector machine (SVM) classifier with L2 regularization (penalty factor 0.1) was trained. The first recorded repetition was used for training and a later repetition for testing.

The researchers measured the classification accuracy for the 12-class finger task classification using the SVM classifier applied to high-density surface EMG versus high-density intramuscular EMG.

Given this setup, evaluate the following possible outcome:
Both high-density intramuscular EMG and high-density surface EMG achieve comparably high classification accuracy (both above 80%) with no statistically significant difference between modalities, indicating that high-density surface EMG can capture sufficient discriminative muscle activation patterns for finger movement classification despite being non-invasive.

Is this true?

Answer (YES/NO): NO